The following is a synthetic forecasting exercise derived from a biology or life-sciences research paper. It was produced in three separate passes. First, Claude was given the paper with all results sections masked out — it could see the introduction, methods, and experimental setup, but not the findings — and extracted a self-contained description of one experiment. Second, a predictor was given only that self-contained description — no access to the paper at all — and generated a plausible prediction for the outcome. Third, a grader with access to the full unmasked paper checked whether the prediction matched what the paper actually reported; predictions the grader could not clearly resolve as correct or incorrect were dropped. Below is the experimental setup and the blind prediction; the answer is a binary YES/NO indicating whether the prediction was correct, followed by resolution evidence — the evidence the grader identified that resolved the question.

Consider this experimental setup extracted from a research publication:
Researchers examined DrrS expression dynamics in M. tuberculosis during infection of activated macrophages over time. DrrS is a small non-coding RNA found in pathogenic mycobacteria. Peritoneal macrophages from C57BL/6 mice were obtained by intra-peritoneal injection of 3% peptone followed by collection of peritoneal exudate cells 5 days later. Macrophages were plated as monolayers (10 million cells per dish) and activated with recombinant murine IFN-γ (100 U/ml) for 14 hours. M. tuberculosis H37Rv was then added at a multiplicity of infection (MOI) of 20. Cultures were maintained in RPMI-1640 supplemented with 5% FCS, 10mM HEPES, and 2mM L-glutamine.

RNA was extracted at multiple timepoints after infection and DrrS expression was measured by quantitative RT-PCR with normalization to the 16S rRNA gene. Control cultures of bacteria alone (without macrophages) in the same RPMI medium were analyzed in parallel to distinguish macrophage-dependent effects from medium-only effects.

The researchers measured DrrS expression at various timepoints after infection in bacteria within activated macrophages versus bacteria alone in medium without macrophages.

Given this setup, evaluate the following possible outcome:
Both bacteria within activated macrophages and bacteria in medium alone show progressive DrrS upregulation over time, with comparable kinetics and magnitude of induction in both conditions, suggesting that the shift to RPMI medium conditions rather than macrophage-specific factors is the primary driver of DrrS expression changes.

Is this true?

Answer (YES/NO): NO